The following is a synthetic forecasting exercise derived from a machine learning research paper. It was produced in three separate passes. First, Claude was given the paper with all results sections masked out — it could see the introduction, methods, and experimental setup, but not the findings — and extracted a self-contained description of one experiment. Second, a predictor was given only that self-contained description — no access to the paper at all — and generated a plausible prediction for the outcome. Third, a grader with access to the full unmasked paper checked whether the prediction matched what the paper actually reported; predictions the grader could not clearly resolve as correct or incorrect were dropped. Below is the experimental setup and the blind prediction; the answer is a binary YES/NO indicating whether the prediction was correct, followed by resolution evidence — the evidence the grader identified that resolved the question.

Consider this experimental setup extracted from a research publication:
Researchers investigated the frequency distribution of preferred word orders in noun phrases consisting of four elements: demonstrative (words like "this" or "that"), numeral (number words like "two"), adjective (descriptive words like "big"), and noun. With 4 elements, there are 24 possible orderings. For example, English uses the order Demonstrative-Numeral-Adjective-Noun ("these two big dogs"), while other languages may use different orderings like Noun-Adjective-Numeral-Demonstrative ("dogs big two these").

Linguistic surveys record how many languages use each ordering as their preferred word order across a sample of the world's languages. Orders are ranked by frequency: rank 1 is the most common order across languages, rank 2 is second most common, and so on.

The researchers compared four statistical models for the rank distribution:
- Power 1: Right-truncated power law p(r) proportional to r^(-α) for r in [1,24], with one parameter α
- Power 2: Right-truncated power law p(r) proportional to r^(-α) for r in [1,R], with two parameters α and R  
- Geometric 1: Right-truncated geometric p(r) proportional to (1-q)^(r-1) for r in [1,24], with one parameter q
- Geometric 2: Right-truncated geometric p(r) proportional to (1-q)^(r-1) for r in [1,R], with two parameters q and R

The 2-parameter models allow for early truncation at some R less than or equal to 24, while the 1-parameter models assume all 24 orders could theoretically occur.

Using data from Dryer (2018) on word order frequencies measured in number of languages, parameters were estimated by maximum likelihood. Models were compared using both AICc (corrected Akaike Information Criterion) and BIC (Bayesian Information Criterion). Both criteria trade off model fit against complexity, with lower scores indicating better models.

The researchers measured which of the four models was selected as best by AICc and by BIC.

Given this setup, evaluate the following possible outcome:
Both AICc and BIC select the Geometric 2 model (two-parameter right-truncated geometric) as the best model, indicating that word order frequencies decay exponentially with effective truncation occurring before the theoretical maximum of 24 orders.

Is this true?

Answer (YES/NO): NO